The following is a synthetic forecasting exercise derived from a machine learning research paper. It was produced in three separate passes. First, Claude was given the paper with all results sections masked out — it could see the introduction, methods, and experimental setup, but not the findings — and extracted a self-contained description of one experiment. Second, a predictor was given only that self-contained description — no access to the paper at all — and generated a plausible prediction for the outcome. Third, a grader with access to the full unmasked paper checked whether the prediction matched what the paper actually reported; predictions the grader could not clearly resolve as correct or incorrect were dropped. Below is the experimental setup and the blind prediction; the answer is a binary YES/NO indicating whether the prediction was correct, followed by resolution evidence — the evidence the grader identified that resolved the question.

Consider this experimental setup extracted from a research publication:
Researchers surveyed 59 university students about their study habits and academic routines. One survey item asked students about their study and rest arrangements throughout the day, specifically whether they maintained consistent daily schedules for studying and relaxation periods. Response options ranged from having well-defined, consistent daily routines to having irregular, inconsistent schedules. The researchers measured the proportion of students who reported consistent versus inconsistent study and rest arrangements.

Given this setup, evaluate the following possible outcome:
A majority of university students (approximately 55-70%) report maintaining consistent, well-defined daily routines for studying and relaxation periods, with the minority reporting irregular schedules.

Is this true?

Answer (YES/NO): NO